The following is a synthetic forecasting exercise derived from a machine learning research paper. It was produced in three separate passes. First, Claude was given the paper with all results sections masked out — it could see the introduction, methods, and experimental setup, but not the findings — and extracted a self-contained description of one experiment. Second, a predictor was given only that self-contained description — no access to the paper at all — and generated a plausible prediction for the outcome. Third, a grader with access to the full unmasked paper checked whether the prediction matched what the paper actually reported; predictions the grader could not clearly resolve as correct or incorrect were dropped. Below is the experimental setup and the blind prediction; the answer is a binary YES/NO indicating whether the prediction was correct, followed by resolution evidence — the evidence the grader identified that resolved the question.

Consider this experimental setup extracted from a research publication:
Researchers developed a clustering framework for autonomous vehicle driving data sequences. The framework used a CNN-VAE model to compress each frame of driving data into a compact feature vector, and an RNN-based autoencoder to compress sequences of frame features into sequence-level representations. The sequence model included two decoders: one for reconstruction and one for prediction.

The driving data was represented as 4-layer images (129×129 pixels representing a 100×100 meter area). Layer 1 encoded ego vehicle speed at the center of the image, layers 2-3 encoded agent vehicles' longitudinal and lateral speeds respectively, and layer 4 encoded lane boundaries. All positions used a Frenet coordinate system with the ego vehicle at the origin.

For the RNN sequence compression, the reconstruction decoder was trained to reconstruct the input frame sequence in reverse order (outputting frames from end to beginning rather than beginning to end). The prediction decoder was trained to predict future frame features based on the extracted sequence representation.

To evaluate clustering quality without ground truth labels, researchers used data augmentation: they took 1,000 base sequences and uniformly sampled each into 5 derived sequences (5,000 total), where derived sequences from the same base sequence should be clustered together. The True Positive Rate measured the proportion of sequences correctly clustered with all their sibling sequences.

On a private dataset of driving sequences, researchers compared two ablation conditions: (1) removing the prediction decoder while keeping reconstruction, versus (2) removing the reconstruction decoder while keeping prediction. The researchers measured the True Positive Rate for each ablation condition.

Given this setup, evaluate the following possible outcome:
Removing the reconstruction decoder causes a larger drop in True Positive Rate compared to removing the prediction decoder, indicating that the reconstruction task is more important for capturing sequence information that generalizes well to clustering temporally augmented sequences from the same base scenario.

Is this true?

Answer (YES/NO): NO